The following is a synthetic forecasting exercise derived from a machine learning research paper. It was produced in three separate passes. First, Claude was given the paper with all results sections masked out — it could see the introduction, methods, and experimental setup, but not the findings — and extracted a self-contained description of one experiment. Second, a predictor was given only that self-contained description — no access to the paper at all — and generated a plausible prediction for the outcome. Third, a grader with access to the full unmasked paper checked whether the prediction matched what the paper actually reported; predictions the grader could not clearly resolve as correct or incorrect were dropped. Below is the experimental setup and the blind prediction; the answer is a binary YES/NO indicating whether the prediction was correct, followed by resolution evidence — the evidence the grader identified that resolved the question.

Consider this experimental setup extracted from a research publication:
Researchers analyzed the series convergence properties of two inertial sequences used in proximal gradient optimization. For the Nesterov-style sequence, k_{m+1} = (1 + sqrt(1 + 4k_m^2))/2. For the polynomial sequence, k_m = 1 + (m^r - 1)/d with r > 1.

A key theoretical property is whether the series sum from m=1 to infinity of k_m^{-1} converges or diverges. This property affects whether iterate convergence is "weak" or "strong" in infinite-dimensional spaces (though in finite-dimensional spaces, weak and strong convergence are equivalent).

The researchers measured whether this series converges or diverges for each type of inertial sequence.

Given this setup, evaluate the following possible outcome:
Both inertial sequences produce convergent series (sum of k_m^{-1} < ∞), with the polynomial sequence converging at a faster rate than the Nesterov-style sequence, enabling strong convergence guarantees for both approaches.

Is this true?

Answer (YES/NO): NO